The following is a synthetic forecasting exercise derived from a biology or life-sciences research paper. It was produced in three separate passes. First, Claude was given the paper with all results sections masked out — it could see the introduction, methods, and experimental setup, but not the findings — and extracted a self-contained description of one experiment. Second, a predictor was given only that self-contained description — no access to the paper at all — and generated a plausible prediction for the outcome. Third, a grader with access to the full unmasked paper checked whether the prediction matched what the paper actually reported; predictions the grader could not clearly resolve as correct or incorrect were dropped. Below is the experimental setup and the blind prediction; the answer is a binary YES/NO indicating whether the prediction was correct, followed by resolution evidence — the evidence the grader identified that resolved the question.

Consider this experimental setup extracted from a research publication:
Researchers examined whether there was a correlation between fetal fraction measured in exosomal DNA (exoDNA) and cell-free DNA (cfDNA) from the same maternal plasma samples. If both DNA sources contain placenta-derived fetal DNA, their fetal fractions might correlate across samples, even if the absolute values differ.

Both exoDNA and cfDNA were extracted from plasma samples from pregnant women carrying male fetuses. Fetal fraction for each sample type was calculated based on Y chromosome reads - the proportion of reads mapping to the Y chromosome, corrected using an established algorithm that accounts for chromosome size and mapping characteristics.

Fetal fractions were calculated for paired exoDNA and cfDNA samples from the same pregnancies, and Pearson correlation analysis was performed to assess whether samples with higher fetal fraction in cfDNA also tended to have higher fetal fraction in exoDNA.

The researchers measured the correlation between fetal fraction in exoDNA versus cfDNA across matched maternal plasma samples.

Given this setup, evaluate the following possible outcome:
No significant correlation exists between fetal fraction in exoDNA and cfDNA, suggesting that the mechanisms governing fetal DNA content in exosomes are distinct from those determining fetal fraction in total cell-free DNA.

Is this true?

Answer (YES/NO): NO